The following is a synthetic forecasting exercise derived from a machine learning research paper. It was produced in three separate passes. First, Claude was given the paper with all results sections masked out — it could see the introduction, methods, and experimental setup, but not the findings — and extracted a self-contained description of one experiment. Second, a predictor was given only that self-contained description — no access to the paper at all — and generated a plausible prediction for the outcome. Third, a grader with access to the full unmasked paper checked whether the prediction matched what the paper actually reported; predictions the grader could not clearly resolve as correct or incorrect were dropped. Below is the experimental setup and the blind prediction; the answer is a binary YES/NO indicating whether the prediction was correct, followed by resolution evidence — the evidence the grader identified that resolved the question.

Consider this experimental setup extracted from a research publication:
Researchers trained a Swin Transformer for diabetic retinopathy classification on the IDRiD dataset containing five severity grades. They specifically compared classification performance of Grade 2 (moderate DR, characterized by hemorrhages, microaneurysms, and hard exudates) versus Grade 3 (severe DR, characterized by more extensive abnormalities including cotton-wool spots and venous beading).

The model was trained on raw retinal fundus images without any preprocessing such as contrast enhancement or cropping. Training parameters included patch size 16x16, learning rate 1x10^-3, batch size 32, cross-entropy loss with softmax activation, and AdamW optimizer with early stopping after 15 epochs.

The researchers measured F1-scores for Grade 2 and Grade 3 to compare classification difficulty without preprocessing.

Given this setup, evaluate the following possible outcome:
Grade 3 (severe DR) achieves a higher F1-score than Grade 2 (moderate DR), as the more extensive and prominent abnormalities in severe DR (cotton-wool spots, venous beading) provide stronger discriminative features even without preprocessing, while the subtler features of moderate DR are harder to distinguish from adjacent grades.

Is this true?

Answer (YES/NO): NO